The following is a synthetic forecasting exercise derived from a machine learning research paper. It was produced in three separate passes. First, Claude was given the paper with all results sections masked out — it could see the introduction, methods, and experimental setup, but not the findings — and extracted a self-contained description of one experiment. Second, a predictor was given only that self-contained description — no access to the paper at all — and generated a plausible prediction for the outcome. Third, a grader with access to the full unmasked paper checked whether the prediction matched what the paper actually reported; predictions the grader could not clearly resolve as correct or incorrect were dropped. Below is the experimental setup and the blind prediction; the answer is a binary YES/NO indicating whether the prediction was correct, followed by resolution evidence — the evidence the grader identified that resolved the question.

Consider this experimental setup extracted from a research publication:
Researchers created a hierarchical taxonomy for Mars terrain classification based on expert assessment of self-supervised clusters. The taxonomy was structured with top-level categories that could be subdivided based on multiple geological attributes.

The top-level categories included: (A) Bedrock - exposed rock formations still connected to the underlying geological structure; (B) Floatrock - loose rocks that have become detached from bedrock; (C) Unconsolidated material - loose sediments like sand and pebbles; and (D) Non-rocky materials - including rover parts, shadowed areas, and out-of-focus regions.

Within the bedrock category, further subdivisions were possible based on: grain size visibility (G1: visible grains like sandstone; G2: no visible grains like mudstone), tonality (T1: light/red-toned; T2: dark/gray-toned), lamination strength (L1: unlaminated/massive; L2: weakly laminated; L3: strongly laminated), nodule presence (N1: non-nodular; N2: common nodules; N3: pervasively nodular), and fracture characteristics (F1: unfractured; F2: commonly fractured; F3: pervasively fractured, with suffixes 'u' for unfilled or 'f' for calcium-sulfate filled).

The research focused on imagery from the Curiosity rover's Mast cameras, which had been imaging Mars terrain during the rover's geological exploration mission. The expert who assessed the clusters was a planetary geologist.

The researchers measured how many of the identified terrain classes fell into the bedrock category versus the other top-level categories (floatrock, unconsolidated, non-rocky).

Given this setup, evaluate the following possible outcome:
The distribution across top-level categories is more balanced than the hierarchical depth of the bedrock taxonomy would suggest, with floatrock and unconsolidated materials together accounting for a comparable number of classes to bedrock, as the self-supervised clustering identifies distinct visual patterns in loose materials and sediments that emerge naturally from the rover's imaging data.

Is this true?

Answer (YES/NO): NO